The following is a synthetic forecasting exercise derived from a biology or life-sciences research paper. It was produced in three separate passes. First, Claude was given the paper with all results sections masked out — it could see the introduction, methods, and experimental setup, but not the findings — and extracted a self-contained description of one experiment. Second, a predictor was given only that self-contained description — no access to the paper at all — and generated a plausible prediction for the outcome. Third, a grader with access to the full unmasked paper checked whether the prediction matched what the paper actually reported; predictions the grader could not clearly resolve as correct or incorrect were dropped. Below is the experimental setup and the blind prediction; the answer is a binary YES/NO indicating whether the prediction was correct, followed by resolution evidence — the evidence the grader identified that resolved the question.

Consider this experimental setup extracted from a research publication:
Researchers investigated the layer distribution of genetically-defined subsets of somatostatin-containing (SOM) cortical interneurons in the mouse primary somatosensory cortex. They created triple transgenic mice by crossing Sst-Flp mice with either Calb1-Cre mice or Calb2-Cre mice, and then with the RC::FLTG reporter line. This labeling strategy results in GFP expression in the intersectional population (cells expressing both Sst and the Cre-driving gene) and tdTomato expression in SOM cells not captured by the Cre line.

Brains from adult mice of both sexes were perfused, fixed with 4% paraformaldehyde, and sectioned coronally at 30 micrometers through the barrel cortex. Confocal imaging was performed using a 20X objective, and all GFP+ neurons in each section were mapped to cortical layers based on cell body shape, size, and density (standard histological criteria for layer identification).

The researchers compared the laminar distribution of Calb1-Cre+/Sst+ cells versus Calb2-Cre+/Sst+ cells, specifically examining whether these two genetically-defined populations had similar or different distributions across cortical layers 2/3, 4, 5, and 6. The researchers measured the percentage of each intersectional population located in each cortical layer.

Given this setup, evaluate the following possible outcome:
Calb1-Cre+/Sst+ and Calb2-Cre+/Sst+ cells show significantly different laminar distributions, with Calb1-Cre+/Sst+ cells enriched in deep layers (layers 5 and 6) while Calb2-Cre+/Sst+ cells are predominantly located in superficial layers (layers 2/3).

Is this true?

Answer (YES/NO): NO